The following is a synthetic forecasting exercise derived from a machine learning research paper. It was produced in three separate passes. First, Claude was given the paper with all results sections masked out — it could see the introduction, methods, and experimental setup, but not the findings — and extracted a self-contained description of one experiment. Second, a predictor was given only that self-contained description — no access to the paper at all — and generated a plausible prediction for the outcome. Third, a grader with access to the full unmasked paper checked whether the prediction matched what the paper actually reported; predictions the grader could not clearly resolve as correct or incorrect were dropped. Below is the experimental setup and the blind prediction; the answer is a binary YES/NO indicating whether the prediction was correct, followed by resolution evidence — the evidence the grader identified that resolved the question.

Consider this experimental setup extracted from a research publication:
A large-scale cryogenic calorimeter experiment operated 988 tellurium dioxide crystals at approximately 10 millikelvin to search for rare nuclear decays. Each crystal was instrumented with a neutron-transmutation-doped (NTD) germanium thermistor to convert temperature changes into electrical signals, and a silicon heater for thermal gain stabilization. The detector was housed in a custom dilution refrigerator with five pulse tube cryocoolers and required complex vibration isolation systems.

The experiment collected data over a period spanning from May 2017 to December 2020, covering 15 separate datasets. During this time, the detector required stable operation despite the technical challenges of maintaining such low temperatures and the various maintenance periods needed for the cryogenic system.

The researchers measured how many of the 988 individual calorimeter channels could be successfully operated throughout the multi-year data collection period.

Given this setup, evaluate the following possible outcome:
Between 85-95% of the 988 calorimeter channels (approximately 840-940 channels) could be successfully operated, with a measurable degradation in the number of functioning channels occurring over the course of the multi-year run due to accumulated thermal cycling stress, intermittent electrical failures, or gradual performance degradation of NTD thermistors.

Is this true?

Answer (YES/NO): NO